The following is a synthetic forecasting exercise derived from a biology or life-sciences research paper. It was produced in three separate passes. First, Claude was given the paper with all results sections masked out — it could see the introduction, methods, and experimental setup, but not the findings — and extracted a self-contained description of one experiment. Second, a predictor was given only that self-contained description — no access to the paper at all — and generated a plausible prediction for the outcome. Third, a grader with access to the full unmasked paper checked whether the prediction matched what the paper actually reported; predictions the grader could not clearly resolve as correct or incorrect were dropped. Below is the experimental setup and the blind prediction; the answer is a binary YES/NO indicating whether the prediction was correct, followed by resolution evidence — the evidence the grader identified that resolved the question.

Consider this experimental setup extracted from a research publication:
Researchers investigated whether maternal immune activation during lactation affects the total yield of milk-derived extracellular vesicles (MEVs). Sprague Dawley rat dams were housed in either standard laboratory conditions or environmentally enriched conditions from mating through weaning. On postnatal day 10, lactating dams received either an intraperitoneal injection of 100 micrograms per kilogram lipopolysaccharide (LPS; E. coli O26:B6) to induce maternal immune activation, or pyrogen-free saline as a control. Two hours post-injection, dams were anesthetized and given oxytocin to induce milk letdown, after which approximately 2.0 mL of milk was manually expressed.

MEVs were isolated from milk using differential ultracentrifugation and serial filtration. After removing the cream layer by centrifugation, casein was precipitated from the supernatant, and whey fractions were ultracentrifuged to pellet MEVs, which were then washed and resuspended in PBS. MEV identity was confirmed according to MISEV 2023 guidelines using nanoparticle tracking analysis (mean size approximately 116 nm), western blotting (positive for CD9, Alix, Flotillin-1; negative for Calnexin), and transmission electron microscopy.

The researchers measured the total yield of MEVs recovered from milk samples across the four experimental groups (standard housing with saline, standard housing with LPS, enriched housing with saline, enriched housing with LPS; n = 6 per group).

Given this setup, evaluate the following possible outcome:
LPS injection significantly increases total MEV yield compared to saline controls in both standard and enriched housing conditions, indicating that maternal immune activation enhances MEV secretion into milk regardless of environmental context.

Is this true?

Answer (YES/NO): NO